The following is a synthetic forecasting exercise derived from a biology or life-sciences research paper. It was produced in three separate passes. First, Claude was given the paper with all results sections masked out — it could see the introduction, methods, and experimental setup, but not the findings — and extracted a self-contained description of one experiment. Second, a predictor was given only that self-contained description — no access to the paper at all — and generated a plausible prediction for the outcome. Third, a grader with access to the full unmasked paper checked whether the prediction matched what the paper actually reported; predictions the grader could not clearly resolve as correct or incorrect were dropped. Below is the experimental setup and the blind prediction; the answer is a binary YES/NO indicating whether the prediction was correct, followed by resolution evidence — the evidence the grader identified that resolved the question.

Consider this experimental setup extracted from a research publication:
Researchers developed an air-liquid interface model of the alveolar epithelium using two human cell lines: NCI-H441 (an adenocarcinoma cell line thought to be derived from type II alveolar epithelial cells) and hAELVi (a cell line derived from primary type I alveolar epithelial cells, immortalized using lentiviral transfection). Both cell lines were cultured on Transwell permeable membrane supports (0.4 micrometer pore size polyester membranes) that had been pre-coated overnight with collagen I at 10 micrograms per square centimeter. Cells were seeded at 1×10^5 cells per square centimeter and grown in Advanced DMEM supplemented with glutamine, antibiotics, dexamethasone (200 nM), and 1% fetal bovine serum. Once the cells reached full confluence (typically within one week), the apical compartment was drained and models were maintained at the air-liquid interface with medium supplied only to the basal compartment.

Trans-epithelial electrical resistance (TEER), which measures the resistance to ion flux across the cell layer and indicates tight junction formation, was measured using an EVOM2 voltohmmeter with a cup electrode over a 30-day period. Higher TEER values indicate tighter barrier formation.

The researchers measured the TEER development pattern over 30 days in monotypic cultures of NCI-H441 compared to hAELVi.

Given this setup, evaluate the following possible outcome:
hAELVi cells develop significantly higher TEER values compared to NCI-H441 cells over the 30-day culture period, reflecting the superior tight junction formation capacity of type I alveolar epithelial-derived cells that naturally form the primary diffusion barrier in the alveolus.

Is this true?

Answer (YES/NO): YES